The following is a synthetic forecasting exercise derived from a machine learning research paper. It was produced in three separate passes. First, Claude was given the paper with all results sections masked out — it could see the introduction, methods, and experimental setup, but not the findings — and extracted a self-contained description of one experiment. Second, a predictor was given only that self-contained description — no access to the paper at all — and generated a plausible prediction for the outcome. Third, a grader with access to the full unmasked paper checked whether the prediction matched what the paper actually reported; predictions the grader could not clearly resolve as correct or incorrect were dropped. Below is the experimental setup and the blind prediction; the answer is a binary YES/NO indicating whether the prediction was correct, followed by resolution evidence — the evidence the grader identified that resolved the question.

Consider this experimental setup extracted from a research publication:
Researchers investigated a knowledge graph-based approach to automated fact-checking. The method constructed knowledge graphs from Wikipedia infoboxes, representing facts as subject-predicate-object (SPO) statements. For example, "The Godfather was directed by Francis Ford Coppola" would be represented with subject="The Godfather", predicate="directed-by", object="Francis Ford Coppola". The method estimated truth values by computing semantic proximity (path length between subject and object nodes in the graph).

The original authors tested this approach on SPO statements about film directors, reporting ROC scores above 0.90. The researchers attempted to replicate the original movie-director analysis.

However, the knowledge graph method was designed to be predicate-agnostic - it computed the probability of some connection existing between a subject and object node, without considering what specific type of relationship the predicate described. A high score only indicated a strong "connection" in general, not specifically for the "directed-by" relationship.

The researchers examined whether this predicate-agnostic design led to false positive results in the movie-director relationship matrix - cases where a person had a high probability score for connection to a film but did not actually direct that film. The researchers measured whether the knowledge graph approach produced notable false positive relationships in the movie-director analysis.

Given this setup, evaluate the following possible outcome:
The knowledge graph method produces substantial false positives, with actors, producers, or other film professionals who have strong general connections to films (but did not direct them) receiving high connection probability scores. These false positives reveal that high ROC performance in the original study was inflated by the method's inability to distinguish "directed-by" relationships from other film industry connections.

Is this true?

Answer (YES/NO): NO